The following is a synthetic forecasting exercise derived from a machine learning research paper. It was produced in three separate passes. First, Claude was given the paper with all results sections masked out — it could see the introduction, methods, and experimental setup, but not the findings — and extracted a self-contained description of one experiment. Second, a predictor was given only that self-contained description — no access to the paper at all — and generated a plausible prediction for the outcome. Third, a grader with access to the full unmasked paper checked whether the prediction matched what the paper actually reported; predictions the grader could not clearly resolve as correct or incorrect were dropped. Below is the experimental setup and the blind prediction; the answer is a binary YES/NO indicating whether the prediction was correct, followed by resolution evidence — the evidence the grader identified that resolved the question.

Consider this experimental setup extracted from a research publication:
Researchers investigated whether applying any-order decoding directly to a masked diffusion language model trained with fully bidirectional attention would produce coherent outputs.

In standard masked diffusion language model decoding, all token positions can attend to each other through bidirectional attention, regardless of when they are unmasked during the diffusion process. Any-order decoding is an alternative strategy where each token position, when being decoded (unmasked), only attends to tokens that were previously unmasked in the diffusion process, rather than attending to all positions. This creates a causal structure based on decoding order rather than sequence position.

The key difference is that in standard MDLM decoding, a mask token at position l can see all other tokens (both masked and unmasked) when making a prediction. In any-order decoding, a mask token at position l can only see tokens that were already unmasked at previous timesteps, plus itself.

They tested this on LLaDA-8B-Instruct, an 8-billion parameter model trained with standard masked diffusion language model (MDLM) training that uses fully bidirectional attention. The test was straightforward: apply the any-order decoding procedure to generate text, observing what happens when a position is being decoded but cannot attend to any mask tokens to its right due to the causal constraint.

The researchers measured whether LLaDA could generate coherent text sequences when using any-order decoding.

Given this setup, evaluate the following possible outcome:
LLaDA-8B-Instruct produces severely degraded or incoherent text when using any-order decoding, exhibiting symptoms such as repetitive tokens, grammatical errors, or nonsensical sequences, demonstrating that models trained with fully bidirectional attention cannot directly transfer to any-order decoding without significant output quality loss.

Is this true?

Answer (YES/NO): NO